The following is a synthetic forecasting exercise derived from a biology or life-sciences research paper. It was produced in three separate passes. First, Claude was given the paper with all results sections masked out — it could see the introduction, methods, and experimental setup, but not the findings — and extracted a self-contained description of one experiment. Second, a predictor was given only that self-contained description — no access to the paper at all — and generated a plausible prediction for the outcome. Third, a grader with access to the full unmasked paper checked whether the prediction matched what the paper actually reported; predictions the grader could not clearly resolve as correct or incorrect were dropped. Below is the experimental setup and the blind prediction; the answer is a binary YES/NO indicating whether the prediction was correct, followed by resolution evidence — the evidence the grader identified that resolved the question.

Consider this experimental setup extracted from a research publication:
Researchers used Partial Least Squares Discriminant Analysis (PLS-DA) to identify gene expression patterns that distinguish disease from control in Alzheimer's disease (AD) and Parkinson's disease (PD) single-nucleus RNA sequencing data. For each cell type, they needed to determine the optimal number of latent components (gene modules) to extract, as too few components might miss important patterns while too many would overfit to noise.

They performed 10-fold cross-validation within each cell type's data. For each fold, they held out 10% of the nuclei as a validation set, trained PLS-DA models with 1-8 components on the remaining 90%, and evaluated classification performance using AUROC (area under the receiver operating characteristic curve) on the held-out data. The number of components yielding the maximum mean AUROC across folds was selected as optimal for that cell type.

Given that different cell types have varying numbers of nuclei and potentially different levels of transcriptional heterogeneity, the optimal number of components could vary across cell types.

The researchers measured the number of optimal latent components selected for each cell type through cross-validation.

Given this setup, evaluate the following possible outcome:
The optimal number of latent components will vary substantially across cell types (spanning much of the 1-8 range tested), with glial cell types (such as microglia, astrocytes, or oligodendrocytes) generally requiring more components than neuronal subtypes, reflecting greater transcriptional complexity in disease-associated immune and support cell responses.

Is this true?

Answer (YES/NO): NO